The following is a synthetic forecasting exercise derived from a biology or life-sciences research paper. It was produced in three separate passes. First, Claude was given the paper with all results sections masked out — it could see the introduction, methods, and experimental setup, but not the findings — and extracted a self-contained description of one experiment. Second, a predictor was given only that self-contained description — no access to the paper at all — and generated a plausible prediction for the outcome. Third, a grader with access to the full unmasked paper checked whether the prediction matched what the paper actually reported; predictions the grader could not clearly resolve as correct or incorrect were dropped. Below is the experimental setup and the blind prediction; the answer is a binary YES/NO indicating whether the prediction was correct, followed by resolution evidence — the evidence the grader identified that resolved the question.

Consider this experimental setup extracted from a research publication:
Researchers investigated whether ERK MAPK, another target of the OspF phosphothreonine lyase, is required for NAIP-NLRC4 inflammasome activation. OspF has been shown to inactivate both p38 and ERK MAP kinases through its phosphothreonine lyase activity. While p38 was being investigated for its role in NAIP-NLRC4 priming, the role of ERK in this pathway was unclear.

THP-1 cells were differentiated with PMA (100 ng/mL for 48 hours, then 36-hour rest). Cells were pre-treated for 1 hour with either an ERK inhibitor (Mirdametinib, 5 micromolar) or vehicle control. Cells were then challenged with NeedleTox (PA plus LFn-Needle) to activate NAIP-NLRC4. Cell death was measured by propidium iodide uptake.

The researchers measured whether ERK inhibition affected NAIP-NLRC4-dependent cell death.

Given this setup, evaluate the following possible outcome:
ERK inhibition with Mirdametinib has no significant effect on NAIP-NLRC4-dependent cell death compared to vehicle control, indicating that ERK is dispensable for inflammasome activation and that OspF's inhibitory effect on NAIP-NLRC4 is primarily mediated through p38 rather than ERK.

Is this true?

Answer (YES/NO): YES